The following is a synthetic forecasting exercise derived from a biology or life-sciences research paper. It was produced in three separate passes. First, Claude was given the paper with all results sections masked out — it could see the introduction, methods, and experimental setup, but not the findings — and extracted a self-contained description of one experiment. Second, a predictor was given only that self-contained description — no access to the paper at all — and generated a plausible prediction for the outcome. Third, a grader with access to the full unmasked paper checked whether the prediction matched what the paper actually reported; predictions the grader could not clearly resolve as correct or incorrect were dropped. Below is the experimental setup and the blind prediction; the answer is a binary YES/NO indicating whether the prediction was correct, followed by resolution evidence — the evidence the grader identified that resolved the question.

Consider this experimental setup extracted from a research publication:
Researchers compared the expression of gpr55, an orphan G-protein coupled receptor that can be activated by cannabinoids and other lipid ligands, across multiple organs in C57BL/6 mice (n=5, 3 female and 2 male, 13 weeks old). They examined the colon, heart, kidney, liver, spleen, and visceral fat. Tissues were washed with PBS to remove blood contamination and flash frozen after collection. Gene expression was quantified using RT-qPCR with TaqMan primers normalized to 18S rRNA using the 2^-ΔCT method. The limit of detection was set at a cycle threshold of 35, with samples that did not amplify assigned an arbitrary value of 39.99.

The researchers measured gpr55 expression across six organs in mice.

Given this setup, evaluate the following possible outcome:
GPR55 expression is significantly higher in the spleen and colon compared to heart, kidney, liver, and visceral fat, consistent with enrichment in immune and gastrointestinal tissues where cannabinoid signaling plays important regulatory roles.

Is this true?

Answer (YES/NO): NO